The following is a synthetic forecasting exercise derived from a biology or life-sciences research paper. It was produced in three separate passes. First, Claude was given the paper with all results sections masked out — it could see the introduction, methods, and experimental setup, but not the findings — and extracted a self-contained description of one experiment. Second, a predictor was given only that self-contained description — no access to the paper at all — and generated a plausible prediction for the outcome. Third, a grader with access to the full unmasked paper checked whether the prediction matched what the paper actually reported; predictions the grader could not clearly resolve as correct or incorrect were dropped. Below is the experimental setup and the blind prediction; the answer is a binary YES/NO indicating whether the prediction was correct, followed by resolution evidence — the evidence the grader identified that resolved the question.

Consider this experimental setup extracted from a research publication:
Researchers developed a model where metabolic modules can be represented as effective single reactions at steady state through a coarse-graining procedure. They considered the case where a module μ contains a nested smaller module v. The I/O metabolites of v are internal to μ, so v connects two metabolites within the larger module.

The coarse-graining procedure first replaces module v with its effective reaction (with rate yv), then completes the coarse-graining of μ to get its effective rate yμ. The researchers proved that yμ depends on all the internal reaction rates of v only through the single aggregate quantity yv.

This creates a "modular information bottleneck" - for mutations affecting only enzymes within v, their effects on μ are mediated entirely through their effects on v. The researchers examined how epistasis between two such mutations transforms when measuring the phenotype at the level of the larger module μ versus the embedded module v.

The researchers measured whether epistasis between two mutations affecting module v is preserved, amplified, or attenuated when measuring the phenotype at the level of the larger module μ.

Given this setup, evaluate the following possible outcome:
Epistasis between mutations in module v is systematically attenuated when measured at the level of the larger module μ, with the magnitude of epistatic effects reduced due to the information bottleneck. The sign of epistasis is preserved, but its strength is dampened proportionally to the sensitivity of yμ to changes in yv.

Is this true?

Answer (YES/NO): NO